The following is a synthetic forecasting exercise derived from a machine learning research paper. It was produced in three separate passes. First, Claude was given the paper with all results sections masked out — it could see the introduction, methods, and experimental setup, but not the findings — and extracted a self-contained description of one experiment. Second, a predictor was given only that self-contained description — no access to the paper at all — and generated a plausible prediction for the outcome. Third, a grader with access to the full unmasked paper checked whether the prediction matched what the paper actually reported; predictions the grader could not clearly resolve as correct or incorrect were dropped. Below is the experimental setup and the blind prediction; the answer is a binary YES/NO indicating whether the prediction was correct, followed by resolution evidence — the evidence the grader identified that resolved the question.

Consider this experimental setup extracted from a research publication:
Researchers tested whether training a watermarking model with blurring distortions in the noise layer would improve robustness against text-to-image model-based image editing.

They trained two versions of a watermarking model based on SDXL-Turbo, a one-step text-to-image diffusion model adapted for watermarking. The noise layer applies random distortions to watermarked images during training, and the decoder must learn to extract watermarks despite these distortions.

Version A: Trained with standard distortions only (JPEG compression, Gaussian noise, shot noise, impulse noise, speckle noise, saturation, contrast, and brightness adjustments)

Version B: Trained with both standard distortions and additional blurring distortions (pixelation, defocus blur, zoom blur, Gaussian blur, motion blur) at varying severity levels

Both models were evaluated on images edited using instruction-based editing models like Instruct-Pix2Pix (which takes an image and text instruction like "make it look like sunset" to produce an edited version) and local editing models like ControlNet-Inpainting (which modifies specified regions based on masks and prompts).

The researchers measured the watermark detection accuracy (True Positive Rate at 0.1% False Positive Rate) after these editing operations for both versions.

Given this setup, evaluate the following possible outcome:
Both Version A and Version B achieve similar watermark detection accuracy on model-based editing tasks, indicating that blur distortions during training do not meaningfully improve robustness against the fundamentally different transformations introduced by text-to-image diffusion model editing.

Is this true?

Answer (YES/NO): NO